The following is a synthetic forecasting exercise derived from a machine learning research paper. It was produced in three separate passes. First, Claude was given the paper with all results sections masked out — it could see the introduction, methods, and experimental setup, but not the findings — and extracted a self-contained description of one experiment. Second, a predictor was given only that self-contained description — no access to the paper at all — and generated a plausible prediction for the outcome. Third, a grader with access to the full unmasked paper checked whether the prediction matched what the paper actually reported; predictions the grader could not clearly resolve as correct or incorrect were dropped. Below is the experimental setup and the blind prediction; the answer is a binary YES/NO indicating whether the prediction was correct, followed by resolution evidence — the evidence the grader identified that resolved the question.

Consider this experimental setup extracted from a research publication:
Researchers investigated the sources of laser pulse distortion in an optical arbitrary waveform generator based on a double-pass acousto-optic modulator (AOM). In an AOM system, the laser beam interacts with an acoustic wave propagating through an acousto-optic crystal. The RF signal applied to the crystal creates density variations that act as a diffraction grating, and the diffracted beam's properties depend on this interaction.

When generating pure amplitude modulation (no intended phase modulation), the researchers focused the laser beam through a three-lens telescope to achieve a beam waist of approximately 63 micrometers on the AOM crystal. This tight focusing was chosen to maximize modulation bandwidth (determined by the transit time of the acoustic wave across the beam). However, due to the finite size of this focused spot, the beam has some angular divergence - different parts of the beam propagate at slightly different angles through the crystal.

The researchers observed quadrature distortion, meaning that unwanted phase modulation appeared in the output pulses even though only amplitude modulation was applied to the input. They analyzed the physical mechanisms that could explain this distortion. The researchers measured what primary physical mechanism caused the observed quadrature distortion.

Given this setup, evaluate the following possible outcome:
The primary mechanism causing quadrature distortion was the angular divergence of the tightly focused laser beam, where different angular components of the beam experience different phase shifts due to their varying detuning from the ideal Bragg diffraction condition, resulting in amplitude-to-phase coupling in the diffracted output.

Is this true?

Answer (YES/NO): YES